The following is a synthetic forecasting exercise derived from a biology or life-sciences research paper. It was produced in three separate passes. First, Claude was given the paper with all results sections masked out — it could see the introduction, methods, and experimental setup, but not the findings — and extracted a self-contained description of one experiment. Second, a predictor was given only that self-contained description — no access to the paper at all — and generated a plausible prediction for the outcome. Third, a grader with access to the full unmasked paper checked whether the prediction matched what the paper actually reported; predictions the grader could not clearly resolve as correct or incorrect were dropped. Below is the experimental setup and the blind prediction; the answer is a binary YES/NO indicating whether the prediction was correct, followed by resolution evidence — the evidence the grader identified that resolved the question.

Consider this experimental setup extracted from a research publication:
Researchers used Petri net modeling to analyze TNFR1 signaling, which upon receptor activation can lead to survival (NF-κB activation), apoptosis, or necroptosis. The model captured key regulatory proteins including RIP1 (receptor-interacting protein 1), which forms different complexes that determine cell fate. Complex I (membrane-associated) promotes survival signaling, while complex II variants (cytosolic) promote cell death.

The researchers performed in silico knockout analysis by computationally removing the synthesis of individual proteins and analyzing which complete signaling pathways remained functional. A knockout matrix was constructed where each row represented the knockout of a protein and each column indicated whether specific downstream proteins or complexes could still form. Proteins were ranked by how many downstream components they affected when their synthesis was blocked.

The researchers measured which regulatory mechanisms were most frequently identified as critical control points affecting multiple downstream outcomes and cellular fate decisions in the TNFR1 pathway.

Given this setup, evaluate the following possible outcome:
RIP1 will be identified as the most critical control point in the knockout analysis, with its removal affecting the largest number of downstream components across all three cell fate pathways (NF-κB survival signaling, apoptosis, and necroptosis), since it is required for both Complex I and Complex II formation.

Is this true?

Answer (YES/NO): NO